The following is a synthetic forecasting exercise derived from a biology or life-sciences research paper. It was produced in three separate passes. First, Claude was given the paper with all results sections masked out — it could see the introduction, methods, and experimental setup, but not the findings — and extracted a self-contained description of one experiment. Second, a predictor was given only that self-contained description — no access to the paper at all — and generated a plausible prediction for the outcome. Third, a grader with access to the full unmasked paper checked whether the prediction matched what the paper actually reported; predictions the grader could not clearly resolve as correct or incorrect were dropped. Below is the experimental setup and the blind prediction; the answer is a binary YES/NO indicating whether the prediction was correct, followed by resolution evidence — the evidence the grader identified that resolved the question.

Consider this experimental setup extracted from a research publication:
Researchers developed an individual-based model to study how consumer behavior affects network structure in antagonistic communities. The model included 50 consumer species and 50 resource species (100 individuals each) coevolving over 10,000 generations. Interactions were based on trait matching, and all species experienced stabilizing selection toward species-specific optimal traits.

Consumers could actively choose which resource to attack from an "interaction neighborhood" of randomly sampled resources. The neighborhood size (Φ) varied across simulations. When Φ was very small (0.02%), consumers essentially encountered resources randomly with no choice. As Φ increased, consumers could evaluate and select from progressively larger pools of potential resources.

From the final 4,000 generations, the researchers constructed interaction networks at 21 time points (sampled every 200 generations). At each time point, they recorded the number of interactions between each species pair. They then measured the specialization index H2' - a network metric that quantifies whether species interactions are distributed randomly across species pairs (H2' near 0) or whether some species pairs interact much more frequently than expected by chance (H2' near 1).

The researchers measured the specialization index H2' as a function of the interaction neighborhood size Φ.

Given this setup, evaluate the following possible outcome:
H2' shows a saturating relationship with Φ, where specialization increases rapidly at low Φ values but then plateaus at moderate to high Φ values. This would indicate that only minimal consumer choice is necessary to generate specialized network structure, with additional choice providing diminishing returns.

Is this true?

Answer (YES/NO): NO